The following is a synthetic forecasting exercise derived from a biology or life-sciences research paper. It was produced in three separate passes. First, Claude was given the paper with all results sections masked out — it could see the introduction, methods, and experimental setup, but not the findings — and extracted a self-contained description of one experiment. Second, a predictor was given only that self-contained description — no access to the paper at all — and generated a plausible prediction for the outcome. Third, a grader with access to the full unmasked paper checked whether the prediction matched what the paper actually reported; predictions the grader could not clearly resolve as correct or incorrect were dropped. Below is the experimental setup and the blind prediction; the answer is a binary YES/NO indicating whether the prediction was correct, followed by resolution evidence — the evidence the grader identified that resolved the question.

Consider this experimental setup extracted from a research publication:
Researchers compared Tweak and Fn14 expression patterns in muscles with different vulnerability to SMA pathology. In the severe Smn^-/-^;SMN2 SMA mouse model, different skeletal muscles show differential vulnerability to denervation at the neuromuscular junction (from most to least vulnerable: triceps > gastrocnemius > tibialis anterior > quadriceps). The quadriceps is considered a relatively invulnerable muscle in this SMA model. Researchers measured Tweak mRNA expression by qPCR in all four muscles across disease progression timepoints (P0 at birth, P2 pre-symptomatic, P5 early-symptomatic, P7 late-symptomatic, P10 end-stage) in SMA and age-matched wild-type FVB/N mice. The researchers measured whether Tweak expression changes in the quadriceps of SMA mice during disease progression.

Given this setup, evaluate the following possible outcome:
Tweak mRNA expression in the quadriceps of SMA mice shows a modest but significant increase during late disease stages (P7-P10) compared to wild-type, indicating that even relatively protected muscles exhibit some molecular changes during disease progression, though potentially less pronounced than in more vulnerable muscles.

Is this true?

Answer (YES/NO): NO